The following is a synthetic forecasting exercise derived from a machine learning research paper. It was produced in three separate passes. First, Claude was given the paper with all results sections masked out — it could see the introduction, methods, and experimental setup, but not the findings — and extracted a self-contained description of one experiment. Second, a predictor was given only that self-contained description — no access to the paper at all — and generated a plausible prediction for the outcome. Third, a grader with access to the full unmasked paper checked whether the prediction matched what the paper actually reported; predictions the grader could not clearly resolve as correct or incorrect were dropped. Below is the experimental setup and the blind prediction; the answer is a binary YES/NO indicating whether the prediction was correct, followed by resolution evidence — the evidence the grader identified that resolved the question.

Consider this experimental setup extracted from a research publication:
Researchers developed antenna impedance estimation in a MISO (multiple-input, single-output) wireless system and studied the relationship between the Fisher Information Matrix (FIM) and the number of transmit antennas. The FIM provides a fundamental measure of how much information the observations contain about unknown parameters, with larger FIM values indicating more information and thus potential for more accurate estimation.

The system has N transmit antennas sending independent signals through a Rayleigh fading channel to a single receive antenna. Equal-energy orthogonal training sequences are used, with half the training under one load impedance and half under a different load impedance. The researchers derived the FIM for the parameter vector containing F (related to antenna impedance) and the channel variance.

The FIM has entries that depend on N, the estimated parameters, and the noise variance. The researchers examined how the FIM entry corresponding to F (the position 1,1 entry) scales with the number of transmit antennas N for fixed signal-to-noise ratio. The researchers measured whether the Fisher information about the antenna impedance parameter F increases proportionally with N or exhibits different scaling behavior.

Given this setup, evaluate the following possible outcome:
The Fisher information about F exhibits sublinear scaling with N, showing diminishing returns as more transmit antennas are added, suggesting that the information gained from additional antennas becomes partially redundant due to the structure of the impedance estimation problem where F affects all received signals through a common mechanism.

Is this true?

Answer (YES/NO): NO